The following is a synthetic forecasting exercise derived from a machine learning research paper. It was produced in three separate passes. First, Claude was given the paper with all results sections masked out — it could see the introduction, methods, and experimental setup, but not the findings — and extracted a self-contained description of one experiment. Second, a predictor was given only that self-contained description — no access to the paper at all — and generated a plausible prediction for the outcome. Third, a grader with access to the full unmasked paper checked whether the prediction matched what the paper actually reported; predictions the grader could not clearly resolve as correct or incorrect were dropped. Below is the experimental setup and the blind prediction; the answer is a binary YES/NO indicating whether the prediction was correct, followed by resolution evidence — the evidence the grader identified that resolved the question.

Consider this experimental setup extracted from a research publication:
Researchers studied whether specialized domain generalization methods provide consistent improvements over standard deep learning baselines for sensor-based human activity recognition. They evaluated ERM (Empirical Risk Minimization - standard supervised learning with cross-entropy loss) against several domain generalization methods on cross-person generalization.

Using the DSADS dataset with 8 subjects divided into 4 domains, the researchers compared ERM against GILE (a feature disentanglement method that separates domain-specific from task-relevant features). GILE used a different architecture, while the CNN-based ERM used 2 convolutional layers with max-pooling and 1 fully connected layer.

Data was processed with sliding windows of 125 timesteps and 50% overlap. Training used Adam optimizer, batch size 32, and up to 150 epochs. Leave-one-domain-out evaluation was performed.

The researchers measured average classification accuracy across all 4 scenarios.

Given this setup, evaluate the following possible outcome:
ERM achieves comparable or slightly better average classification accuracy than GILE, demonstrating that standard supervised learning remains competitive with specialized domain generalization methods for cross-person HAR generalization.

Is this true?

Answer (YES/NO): NO